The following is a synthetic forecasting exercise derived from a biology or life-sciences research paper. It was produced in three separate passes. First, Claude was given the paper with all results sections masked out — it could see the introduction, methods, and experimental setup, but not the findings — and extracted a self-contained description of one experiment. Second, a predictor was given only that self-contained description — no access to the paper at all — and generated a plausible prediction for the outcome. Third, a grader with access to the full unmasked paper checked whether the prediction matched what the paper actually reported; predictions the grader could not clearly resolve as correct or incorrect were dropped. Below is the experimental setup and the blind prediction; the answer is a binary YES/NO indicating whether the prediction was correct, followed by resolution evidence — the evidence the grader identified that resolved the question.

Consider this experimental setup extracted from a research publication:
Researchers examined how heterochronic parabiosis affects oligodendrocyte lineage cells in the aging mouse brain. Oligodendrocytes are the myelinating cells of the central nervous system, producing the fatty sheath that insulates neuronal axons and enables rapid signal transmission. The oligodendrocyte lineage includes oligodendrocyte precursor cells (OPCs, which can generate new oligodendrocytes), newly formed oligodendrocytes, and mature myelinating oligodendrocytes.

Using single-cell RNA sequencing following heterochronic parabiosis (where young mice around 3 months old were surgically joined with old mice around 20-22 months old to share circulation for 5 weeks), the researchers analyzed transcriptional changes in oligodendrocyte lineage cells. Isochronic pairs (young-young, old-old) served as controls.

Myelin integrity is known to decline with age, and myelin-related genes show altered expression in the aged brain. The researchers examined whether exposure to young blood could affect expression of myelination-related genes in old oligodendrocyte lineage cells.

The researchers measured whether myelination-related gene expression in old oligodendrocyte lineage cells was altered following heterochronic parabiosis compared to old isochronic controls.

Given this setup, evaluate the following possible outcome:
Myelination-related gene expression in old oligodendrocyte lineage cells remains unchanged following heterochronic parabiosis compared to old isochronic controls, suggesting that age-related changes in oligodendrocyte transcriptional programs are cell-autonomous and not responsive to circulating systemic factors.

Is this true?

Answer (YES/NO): NO